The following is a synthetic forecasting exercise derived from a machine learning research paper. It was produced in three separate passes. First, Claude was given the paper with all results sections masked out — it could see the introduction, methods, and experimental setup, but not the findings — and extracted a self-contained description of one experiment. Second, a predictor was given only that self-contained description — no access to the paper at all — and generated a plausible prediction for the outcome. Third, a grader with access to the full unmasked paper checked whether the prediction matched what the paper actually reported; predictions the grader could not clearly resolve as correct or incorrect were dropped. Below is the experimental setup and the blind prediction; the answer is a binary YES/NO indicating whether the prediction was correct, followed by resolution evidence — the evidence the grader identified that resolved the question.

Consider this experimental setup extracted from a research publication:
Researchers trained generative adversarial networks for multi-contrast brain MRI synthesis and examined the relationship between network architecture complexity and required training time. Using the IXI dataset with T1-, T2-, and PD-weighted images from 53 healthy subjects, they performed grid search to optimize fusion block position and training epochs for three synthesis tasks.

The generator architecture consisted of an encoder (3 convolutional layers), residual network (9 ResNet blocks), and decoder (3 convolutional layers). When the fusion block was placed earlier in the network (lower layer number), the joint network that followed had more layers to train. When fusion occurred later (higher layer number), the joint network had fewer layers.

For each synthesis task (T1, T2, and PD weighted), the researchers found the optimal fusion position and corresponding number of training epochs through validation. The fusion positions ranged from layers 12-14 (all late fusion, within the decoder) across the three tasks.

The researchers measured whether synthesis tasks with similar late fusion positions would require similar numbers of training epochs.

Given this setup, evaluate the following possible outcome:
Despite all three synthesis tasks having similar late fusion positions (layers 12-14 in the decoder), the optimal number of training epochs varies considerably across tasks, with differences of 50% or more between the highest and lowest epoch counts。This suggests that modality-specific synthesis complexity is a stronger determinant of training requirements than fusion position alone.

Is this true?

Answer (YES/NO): YES